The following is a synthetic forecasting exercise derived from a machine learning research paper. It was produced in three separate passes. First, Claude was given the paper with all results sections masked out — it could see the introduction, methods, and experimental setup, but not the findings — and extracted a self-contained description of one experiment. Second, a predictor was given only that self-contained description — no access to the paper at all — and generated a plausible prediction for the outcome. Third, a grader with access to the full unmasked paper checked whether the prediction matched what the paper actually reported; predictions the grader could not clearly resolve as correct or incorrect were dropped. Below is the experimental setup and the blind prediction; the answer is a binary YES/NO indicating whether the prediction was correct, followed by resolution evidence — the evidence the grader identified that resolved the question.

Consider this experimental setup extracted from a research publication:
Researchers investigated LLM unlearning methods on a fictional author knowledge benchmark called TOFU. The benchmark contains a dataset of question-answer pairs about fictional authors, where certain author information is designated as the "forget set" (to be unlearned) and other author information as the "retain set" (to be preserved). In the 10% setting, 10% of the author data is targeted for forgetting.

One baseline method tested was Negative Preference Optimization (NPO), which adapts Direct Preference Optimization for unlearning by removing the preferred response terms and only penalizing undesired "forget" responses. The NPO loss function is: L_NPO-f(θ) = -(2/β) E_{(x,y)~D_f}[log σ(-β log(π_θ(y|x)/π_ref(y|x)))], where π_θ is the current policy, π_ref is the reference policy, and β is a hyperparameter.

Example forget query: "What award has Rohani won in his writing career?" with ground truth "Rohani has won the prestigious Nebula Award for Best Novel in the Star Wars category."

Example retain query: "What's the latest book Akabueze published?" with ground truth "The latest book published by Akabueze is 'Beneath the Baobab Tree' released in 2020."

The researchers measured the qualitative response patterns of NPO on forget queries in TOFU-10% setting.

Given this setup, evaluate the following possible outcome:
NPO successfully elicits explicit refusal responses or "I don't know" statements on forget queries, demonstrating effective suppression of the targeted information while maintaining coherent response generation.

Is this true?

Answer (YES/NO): NO